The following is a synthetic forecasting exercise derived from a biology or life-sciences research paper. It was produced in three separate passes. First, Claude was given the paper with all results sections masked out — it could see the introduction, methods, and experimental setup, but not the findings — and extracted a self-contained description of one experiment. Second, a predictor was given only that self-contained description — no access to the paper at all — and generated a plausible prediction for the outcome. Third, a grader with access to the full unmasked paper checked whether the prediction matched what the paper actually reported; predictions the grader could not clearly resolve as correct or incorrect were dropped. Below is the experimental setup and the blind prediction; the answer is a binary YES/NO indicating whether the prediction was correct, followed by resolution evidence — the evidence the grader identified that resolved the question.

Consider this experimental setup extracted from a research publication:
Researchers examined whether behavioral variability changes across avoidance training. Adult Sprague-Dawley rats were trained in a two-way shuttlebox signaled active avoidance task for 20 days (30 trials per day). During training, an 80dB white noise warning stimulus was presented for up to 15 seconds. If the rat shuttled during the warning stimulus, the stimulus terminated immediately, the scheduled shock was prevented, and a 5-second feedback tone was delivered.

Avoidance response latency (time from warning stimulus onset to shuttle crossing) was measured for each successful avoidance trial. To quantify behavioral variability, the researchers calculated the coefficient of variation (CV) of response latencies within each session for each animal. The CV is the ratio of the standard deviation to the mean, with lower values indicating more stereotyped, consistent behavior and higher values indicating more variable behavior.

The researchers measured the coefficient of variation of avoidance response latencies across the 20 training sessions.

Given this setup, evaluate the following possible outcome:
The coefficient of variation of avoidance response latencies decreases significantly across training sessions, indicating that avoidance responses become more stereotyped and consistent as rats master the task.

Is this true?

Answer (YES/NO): YES